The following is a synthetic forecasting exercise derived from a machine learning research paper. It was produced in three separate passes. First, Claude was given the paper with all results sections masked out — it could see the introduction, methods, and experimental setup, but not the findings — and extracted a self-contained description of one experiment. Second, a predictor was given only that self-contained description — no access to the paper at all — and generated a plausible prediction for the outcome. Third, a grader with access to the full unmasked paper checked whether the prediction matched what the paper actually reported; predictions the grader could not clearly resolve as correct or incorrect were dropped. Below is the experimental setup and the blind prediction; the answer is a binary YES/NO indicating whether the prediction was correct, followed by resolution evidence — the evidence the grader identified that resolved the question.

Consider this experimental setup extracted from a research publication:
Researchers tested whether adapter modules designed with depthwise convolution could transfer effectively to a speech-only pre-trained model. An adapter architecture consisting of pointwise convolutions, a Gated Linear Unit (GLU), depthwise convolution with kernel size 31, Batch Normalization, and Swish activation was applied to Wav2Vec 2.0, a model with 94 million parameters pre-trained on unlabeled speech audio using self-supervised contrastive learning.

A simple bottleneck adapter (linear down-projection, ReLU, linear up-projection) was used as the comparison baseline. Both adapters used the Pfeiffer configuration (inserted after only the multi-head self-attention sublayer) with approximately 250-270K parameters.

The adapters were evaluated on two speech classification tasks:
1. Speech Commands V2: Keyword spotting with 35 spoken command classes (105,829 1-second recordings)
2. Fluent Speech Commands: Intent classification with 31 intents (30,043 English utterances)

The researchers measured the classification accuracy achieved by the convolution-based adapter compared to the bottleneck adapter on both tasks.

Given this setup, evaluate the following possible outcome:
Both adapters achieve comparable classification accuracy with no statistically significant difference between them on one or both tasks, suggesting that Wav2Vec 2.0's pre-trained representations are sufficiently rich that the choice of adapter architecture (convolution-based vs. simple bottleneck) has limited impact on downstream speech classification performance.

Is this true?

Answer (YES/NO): NO